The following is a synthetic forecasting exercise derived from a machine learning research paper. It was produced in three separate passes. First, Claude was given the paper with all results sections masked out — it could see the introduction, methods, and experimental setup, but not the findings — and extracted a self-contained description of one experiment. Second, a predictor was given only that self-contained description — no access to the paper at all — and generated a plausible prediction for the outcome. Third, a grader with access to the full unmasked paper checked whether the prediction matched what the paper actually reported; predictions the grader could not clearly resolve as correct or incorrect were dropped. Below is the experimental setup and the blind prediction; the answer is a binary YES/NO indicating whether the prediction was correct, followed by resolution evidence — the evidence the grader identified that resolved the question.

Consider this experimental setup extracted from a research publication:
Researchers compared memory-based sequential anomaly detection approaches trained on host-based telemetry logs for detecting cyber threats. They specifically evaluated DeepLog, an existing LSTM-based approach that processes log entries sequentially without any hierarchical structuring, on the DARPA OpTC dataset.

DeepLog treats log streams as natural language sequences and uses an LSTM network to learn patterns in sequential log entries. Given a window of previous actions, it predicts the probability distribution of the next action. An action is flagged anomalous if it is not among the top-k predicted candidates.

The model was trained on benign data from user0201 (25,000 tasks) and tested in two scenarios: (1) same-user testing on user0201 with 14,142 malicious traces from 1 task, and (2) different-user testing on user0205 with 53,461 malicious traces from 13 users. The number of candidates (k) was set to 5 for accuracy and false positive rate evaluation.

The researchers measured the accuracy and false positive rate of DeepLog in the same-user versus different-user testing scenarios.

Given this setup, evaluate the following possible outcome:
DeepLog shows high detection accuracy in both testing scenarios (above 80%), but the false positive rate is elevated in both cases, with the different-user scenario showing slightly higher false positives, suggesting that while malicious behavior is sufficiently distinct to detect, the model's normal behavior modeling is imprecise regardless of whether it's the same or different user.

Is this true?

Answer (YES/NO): NO